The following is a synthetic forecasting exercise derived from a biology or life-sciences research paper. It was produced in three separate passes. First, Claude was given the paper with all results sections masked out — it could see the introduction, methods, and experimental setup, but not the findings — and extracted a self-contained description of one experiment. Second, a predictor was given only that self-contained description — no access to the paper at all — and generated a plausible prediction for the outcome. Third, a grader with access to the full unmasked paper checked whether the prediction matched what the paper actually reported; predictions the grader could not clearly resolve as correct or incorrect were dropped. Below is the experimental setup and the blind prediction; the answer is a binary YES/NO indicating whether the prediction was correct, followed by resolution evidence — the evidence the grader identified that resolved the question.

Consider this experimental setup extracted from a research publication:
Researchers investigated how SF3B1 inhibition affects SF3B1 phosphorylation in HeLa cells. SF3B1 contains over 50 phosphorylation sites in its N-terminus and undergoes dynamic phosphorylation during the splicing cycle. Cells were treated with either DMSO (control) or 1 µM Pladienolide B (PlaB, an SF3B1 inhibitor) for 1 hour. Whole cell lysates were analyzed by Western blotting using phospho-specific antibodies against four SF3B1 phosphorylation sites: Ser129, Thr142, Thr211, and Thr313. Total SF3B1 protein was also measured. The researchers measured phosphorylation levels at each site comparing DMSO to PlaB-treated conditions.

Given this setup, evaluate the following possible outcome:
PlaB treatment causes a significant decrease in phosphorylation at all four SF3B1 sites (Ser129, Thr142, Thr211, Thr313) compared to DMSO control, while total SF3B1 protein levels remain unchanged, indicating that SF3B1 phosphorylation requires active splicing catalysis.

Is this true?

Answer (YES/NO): YES